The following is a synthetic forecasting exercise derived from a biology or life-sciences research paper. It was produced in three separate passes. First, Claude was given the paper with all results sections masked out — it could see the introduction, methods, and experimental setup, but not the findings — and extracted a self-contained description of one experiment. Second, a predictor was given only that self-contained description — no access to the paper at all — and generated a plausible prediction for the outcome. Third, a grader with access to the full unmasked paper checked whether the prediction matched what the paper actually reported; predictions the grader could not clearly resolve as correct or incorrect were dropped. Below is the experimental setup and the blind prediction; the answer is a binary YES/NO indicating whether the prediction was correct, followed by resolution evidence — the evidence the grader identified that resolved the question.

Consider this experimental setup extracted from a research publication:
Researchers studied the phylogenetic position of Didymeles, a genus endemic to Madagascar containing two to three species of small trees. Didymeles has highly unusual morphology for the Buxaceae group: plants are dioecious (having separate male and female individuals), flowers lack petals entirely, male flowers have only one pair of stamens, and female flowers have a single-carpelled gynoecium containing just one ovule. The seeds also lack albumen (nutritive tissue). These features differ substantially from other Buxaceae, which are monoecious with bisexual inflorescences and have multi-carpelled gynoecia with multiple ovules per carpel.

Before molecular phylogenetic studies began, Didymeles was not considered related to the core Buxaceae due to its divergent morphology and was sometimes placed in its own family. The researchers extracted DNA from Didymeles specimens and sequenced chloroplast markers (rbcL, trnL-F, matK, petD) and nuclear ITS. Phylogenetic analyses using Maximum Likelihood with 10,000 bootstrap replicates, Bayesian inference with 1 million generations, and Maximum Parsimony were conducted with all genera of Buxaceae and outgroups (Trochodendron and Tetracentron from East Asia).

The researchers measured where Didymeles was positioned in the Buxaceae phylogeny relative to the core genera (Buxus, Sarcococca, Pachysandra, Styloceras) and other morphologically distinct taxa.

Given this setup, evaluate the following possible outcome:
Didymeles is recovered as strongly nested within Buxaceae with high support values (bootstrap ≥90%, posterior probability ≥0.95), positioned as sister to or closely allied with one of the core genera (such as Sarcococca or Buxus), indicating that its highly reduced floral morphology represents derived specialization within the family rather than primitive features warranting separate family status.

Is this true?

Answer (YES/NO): NO